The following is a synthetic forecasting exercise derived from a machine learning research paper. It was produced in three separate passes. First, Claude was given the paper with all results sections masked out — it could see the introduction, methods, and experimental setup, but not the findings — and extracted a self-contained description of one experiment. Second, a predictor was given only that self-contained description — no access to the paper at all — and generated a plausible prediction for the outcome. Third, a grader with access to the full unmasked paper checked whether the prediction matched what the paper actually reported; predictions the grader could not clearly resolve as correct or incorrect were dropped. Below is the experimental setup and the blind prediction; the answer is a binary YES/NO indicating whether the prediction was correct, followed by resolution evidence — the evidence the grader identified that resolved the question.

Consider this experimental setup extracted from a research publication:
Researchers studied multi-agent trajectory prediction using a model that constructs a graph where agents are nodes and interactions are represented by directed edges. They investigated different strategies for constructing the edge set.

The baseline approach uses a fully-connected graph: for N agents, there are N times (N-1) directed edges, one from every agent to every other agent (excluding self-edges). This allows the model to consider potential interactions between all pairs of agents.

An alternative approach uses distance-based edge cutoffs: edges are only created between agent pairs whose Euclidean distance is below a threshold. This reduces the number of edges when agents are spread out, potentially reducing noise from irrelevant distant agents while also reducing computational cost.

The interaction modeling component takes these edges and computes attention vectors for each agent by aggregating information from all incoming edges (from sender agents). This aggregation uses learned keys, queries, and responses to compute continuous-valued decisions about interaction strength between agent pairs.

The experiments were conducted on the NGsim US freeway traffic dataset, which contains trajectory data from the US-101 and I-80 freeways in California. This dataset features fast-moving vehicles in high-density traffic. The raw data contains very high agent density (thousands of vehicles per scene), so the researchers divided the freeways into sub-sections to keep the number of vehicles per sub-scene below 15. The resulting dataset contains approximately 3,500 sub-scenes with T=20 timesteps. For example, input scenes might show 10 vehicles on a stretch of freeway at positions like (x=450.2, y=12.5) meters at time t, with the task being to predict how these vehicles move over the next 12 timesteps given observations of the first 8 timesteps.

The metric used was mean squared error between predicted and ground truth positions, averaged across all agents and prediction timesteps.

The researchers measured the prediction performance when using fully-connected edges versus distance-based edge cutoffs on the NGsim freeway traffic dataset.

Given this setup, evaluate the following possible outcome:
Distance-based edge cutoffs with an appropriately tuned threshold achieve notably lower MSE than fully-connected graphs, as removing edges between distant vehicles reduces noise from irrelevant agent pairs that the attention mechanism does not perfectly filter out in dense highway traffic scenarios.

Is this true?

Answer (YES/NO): NO